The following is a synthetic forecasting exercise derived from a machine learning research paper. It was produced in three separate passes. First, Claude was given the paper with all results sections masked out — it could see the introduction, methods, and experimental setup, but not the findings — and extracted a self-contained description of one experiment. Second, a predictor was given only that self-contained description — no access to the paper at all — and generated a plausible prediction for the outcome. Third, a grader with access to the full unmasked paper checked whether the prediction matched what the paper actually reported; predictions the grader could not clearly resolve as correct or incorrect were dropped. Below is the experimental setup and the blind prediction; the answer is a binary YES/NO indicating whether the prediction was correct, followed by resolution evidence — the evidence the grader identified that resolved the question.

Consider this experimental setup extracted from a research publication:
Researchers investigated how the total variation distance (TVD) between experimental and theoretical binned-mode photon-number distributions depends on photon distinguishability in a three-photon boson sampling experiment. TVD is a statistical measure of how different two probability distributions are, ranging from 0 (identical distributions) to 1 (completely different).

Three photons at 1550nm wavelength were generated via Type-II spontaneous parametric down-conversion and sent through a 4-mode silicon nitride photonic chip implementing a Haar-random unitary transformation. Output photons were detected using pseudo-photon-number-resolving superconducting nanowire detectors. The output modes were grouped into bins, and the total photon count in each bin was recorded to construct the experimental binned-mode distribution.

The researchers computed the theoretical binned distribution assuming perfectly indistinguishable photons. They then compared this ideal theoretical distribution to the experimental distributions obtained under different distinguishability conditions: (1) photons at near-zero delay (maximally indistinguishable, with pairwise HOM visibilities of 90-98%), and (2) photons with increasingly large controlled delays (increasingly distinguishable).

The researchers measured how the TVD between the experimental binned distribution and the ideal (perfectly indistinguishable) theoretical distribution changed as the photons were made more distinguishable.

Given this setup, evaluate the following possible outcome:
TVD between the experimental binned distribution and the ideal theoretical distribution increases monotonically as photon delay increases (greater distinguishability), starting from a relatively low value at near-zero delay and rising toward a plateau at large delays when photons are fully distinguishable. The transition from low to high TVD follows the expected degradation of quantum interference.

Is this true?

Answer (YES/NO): NO